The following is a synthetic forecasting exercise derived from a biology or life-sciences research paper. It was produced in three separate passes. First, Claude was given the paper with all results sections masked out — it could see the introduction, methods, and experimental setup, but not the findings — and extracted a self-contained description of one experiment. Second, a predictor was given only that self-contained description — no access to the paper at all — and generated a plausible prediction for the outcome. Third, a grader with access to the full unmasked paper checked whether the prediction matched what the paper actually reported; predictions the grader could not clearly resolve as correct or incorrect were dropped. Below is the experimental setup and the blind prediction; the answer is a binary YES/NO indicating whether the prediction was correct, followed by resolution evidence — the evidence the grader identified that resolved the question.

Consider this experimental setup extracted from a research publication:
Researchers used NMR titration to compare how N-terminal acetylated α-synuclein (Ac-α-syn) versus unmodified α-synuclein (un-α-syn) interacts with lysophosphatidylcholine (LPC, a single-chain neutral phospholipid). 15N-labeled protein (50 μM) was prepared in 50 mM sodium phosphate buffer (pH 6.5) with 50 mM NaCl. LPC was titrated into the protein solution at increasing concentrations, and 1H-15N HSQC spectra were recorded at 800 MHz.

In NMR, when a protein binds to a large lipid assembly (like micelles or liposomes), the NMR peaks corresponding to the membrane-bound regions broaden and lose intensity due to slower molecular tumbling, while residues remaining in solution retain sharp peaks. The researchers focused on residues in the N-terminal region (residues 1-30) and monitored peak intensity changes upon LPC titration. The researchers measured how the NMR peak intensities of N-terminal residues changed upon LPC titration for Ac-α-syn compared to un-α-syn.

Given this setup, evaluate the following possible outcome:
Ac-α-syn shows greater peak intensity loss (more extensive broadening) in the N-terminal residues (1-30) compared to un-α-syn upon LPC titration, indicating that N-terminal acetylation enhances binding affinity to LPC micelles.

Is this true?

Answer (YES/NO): YES